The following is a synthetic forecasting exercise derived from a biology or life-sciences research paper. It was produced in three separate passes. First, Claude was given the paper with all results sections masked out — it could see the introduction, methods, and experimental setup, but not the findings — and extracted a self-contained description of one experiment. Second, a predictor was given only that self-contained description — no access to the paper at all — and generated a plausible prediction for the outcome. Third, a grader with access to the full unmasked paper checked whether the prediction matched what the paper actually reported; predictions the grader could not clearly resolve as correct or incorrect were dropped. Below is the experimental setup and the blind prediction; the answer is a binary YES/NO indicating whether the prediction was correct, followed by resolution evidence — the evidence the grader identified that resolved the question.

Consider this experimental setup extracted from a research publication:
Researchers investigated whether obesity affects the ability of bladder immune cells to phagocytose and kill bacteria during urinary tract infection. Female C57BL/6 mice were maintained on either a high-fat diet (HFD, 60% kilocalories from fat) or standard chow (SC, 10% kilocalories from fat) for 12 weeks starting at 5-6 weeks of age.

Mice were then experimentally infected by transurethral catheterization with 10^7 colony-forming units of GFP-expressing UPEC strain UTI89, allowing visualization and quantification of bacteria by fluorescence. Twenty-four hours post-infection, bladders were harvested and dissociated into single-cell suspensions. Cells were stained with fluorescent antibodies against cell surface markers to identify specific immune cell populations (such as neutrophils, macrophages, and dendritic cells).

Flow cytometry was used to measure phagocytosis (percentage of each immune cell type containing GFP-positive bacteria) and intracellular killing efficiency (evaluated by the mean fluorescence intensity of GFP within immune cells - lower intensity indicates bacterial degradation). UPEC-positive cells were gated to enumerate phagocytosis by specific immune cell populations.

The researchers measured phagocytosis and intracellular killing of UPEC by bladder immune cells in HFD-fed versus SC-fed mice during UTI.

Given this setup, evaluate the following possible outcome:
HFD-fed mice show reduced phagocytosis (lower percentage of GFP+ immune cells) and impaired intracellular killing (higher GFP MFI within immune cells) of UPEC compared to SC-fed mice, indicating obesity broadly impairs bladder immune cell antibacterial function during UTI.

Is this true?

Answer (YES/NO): NO